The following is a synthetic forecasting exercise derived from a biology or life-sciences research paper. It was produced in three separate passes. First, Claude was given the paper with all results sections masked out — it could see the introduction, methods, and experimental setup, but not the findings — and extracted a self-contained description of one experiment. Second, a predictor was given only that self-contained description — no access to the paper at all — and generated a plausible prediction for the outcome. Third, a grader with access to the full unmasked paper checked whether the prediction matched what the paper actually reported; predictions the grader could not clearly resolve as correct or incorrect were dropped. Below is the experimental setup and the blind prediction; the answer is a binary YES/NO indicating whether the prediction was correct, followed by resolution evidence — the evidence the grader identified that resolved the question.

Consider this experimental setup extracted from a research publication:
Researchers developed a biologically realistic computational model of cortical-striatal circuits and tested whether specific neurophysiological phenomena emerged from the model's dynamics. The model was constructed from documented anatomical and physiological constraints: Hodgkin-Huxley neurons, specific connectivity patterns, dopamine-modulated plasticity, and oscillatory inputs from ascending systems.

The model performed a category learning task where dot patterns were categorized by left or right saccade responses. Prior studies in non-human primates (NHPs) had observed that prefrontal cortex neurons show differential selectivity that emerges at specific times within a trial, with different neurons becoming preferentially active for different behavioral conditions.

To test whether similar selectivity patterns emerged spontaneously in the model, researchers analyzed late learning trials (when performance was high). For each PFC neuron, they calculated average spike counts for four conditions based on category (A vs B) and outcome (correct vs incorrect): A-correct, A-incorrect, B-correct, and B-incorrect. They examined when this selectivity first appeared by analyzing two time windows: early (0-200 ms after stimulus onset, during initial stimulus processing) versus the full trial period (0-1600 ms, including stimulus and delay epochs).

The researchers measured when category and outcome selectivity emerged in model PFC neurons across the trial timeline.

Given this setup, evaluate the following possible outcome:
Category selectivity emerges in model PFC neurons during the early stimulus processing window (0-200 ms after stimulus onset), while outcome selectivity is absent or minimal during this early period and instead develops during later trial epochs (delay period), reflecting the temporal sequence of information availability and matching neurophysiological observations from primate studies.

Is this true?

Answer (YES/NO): NO